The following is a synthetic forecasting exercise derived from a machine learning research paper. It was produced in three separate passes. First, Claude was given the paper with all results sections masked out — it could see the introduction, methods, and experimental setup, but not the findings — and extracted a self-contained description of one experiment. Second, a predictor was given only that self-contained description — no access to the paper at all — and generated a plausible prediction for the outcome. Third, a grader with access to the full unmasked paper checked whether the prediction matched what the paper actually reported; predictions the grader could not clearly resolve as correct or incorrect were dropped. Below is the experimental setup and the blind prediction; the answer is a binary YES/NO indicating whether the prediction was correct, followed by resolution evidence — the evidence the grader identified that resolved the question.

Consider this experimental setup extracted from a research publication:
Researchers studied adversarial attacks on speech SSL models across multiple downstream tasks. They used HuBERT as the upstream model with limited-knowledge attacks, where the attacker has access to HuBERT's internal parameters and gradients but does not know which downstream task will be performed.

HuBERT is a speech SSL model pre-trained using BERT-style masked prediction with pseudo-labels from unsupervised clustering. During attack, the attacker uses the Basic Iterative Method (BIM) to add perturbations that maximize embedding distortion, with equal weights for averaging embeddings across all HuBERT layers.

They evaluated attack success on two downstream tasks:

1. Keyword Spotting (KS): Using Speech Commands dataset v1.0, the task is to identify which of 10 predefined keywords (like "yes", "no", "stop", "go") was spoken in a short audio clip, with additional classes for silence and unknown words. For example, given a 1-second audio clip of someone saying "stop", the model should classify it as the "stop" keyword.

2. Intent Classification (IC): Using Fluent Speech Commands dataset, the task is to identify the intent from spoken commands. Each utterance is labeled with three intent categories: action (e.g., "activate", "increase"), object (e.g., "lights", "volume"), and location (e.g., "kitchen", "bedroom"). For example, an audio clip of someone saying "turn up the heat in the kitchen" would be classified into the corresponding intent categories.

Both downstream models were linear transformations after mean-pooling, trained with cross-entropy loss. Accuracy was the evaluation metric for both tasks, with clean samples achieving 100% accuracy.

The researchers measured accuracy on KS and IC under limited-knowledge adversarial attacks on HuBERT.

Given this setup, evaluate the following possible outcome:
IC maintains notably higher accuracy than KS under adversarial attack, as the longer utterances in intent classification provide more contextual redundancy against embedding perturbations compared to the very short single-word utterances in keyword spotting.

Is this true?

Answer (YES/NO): NO